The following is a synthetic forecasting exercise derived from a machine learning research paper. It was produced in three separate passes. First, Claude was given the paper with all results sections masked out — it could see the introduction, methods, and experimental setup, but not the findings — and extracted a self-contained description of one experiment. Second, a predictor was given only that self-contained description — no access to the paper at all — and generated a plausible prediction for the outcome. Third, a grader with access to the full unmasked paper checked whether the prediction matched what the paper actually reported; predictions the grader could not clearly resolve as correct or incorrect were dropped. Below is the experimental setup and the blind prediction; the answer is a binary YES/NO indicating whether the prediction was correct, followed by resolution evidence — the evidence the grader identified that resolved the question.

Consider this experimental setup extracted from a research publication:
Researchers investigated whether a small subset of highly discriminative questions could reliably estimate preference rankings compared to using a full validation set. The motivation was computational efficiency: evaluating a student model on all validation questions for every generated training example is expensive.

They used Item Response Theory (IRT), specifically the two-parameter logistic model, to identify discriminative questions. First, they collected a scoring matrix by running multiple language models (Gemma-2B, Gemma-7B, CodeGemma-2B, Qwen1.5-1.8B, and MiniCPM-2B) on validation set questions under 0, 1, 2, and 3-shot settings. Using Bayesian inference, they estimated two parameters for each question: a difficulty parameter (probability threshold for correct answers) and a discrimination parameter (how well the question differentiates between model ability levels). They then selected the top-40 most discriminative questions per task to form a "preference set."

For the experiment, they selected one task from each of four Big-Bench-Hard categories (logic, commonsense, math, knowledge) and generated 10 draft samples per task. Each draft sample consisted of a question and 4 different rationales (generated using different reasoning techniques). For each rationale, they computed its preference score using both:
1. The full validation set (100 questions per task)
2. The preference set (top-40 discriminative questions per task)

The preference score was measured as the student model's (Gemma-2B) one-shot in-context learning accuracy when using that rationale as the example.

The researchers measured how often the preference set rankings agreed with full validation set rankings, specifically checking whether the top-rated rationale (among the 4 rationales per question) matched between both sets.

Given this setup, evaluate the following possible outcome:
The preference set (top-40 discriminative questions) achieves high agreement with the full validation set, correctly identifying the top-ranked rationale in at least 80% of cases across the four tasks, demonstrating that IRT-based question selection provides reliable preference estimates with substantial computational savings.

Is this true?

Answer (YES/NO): YES